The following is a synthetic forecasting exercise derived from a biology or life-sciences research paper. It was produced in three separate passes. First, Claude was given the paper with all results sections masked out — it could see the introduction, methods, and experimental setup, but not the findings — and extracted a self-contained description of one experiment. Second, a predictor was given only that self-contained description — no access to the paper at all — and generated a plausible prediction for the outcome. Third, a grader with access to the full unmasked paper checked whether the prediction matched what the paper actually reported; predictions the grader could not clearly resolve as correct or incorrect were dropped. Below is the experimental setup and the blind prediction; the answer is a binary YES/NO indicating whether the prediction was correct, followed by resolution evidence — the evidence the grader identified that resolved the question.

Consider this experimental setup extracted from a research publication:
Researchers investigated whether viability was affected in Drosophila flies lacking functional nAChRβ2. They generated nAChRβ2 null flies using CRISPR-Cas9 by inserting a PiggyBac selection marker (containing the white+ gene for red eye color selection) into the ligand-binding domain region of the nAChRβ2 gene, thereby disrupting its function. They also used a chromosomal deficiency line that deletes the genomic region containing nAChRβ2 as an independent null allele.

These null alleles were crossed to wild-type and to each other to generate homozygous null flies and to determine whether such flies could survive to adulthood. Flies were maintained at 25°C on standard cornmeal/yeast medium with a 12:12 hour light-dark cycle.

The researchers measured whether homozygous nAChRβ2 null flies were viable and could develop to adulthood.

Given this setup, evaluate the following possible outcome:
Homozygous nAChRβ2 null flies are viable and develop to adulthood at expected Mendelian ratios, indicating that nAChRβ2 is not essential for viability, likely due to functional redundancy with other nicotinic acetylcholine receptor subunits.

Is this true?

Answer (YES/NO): YES